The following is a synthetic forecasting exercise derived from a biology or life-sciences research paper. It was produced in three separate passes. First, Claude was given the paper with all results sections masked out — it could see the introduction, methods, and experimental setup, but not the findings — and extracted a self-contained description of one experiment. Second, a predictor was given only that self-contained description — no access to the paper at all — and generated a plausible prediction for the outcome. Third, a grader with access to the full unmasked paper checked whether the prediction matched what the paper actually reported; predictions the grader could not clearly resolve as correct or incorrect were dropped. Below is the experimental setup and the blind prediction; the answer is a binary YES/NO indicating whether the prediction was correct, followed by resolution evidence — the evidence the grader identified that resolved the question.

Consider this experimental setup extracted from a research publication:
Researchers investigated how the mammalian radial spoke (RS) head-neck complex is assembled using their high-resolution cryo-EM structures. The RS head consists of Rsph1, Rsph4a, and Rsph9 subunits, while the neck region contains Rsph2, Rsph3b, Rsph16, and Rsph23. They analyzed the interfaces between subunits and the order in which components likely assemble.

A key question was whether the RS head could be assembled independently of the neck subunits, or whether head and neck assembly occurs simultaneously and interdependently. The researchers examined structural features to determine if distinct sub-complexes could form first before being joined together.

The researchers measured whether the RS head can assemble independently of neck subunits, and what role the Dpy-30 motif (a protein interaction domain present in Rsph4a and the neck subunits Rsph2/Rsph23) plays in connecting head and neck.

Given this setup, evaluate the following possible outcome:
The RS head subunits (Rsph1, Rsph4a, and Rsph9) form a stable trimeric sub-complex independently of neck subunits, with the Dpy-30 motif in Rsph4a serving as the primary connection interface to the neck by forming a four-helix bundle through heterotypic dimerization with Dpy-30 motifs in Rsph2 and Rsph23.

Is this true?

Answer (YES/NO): NO